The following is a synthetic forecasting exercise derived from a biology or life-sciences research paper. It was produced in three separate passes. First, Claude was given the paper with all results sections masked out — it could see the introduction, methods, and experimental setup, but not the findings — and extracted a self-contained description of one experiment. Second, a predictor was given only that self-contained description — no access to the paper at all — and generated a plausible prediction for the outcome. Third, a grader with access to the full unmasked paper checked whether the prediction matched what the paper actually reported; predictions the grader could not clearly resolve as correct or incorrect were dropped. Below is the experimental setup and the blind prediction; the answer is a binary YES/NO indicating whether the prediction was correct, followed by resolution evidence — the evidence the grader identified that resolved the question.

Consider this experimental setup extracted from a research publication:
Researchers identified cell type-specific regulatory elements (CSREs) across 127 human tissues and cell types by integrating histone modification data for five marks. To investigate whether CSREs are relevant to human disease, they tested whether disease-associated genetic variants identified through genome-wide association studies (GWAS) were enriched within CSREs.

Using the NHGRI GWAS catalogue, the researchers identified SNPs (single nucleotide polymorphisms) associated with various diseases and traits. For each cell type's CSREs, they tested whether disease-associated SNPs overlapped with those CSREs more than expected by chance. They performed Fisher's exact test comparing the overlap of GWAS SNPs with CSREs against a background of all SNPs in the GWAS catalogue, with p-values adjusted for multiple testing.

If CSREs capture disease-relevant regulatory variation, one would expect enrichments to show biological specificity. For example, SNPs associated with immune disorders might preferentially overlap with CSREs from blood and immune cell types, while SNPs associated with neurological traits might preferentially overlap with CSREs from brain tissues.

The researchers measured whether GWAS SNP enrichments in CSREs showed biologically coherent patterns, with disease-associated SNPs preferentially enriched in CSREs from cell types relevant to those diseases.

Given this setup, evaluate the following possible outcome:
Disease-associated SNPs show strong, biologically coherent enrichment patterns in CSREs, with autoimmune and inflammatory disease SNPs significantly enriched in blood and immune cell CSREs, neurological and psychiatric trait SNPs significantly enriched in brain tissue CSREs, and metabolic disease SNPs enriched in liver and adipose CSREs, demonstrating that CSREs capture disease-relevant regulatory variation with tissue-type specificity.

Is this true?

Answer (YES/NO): NO